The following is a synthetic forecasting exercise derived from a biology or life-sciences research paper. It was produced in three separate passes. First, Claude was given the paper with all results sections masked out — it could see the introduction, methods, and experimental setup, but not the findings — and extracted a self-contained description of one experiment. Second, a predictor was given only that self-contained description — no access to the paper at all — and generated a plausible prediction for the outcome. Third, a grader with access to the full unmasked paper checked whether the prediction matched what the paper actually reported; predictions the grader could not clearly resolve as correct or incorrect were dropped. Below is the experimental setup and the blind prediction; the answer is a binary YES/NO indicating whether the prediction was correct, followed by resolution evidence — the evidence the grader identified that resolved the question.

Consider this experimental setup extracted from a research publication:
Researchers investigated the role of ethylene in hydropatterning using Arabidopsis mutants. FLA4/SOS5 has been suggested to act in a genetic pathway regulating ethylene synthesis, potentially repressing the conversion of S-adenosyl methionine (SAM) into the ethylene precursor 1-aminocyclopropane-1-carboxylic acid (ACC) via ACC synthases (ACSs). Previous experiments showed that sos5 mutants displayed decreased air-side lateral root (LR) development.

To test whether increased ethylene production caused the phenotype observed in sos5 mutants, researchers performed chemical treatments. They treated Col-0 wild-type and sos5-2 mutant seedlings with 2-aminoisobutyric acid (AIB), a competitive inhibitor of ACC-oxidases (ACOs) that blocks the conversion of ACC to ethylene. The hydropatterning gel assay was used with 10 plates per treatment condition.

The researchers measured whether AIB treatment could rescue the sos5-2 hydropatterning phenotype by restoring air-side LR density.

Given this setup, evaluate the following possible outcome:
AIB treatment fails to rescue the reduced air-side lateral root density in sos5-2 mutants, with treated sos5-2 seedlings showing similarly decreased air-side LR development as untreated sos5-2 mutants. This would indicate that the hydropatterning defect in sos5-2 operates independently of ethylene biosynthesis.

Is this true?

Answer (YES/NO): NO